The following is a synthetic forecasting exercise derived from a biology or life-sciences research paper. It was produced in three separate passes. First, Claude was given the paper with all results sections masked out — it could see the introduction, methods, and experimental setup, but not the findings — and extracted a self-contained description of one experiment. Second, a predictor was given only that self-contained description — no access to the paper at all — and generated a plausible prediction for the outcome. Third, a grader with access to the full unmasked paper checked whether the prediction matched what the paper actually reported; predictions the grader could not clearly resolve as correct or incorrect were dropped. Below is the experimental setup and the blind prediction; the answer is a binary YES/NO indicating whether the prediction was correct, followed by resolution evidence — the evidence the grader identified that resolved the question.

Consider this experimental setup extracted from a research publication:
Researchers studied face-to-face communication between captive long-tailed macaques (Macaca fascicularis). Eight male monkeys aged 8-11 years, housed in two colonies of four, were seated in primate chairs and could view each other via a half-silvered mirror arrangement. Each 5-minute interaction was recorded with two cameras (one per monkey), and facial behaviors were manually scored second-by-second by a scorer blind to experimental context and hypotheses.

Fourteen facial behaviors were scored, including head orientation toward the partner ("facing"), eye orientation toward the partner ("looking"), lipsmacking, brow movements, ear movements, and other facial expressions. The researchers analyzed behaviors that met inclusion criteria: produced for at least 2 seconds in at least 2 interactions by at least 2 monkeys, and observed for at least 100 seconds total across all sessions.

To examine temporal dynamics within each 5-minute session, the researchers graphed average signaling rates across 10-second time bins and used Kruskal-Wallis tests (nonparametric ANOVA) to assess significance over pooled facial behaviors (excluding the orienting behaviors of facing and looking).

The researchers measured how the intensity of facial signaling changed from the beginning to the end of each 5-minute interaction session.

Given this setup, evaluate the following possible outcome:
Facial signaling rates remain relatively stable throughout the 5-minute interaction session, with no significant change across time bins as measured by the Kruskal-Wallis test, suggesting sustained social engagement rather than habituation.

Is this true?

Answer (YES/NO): NO